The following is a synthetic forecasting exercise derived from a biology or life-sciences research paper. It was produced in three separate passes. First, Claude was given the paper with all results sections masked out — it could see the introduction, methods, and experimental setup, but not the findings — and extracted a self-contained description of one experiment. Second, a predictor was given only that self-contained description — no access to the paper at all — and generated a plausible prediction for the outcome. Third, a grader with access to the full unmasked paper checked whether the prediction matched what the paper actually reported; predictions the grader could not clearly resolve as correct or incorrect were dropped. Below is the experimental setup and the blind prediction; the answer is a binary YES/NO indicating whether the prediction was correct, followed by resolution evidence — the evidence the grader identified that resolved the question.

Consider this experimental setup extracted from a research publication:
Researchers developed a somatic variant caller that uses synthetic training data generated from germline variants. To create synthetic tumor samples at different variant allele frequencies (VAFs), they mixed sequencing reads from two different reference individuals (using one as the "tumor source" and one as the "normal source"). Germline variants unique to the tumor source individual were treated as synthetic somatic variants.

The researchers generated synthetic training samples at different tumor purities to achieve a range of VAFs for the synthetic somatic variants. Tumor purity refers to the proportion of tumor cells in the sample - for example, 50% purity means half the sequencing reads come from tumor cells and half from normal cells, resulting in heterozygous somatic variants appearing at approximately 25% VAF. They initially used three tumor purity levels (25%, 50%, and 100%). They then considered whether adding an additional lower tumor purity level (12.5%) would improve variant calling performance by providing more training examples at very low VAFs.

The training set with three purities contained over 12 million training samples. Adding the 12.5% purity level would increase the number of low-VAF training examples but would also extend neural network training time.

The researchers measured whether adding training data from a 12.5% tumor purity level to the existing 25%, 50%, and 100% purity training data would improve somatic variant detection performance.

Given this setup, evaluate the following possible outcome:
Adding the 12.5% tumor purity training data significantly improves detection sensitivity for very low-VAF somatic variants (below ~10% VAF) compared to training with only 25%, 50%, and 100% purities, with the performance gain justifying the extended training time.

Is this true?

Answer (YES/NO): NO